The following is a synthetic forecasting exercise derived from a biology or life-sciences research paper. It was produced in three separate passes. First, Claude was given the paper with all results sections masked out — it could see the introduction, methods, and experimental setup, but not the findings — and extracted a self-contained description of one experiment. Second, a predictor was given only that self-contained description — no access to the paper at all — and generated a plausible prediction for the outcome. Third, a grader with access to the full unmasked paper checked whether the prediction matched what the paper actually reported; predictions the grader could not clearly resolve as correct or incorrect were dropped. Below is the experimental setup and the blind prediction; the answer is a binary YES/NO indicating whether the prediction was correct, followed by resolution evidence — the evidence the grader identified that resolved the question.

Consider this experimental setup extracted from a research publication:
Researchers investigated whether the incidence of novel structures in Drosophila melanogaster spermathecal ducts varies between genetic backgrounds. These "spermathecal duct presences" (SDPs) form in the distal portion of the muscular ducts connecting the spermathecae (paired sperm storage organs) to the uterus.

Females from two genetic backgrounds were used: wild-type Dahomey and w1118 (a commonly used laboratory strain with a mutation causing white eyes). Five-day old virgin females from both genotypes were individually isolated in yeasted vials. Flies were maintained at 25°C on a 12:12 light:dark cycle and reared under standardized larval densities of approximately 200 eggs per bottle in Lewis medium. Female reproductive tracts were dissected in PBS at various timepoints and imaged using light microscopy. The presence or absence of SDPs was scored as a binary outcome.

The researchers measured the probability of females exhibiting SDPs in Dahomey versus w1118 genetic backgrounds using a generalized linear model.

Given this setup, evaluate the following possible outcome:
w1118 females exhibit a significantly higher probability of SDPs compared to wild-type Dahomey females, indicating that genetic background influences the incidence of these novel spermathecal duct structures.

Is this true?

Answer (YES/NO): NO